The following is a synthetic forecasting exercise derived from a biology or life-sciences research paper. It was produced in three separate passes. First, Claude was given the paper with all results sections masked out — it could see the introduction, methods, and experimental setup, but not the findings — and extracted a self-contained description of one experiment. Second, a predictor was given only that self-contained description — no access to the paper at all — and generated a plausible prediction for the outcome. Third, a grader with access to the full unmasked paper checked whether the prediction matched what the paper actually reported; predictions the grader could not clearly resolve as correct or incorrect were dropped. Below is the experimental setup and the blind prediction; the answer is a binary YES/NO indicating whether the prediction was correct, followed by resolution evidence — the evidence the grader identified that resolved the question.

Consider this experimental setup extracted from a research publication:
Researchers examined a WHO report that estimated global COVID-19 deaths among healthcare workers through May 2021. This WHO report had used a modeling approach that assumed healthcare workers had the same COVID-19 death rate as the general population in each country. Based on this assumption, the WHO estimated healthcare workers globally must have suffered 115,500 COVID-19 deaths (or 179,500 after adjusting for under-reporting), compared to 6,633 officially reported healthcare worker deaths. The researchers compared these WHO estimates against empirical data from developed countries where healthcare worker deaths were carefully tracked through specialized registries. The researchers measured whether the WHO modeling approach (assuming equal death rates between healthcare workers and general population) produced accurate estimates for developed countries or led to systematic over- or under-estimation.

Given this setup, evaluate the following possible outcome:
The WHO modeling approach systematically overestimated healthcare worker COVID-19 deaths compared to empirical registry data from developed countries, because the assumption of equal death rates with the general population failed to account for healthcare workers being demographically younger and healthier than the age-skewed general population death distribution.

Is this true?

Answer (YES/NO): NO